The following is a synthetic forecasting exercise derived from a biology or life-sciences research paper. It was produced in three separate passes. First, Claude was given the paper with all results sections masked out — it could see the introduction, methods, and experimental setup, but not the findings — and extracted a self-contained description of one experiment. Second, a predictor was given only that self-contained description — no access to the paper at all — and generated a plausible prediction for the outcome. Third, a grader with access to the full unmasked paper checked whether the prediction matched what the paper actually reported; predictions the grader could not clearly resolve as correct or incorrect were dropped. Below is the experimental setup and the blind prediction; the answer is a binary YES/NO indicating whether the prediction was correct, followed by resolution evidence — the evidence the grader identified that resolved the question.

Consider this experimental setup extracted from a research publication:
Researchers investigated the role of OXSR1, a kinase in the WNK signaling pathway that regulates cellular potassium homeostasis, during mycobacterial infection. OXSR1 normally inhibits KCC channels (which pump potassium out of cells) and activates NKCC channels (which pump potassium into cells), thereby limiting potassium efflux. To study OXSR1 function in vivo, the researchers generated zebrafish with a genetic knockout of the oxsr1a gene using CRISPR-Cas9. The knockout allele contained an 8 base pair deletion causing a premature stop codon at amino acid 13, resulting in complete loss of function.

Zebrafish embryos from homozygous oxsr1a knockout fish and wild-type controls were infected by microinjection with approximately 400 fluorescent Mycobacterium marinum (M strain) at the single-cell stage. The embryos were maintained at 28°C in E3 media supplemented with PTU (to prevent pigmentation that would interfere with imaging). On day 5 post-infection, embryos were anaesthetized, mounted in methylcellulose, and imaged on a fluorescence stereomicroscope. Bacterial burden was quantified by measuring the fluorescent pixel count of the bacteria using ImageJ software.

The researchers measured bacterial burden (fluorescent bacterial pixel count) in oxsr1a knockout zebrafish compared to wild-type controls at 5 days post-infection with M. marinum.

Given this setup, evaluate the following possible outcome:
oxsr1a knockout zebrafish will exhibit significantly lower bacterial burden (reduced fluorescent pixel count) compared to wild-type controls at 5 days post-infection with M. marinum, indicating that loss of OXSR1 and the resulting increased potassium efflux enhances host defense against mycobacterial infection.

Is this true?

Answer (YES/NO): YES